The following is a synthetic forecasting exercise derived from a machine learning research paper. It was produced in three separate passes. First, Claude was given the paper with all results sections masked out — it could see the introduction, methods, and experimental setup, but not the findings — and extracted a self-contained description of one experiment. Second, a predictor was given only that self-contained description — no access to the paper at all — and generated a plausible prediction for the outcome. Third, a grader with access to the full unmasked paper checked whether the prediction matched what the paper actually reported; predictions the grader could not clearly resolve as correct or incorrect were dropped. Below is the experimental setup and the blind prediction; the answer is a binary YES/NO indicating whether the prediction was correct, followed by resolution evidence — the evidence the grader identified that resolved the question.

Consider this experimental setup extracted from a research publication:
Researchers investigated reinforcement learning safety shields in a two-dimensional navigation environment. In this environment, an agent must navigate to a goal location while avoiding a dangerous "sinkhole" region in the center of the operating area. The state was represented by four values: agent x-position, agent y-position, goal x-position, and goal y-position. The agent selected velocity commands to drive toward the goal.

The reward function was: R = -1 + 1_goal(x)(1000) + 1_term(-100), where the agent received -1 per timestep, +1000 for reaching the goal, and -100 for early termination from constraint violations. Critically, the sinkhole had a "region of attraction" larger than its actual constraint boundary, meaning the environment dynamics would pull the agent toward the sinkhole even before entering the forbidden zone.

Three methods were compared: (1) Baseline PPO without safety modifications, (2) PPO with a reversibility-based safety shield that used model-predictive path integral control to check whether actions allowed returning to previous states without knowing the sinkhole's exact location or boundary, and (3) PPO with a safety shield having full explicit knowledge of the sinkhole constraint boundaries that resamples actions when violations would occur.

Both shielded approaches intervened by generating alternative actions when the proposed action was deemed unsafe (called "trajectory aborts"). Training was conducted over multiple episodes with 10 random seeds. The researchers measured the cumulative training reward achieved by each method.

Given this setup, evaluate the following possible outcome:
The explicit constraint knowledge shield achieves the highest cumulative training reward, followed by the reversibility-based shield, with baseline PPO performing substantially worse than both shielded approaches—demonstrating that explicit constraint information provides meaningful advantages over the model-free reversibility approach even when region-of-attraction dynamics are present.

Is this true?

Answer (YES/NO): NO